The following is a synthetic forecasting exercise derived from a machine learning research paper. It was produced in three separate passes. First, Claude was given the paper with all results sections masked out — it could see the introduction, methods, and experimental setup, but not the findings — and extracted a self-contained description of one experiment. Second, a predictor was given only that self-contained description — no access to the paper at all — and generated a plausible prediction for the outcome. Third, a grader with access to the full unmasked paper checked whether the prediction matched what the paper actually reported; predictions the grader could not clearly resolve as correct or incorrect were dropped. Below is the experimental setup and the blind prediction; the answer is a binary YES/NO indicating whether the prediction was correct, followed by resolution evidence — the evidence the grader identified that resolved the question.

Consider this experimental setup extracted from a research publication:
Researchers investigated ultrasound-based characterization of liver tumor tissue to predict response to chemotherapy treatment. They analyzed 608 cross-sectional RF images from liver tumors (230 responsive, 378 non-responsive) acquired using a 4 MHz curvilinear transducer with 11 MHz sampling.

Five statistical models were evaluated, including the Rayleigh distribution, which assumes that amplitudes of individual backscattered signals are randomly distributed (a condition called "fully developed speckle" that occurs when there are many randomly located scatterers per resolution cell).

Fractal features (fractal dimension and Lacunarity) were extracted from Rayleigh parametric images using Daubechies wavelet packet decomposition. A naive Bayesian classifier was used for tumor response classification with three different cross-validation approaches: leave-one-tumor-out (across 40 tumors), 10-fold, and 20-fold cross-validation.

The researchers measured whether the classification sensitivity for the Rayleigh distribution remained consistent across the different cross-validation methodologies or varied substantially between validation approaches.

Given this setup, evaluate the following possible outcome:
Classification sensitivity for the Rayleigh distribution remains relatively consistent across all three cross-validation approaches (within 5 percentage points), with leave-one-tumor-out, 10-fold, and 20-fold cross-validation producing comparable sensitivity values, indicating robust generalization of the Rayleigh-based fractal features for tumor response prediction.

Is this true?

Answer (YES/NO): YES